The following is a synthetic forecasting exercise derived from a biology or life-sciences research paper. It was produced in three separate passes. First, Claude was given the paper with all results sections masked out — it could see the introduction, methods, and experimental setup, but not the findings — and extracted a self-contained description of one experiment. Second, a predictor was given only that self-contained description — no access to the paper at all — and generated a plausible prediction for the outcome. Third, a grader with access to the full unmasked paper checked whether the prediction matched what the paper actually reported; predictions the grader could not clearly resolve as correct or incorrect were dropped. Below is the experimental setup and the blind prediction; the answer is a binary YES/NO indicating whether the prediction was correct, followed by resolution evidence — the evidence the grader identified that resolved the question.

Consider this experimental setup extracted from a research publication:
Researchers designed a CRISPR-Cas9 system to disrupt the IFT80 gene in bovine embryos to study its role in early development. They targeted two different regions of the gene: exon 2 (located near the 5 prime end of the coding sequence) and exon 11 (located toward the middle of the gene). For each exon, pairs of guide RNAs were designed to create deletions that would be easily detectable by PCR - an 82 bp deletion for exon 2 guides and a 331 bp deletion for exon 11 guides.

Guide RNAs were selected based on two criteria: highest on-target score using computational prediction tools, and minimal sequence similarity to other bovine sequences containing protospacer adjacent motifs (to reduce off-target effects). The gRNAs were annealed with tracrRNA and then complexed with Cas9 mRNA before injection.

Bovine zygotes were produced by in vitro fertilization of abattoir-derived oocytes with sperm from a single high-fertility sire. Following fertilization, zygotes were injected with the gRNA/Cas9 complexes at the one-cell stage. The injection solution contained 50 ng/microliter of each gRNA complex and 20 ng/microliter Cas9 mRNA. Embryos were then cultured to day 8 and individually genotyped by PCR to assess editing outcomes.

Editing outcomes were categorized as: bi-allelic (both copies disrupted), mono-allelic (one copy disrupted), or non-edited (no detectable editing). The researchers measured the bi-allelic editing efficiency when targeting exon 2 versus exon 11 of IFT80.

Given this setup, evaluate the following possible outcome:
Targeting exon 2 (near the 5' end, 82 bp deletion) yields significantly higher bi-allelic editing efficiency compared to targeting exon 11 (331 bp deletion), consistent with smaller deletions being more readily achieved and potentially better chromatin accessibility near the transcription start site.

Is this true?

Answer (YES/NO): NO